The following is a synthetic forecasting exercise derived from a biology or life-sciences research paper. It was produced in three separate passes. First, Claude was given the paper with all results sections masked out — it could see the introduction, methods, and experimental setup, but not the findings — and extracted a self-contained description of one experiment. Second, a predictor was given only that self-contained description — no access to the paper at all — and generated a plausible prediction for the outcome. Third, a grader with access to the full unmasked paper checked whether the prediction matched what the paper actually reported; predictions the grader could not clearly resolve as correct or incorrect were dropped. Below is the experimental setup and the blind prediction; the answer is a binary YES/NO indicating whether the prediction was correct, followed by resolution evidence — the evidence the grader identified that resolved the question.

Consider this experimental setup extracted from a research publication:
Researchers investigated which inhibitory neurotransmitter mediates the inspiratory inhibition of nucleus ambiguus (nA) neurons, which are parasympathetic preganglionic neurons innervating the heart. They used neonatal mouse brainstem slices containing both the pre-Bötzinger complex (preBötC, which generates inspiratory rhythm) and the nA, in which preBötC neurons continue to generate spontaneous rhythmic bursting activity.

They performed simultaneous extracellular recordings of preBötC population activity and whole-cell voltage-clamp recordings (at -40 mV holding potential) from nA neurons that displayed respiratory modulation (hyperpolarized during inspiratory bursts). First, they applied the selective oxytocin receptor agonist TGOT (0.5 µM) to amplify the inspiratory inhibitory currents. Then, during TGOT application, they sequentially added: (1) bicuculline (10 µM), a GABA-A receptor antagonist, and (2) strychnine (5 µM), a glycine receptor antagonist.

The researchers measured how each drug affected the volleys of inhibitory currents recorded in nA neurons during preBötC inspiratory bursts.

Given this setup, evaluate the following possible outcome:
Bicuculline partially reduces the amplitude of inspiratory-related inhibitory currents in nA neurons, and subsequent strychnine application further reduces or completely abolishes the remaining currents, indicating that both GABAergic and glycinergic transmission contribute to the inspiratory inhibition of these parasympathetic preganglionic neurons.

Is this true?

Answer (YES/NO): NO